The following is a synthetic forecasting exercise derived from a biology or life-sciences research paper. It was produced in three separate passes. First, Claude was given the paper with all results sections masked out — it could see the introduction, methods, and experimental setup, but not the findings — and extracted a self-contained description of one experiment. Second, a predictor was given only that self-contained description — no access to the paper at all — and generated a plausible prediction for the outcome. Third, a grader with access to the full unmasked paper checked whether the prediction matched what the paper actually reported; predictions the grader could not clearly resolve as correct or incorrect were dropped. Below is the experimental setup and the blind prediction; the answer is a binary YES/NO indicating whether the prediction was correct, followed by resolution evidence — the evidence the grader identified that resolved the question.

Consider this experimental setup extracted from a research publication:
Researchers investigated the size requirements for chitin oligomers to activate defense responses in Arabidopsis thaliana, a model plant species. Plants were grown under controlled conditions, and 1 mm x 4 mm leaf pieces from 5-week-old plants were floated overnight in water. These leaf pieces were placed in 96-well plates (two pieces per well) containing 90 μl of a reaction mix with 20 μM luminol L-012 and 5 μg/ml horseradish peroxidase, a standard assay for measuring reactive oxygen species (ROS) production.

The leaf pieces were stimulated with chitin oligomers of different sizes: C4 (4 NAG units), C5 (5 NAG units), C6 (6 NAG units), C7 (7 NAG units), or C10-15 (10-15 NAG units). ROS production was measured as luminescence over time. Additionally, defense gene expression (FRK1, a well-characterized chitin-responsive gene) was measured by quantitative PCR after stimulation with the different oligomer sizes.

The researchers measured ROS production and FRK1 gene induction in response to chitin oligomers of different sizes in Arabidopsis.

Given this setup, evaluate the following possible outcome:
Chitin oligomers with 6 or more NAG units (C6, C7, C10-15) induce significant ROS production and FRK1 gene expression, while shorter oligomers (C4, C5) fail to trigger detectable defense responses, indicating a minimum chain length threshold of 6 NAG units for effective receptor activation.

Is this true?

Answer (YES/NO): YES